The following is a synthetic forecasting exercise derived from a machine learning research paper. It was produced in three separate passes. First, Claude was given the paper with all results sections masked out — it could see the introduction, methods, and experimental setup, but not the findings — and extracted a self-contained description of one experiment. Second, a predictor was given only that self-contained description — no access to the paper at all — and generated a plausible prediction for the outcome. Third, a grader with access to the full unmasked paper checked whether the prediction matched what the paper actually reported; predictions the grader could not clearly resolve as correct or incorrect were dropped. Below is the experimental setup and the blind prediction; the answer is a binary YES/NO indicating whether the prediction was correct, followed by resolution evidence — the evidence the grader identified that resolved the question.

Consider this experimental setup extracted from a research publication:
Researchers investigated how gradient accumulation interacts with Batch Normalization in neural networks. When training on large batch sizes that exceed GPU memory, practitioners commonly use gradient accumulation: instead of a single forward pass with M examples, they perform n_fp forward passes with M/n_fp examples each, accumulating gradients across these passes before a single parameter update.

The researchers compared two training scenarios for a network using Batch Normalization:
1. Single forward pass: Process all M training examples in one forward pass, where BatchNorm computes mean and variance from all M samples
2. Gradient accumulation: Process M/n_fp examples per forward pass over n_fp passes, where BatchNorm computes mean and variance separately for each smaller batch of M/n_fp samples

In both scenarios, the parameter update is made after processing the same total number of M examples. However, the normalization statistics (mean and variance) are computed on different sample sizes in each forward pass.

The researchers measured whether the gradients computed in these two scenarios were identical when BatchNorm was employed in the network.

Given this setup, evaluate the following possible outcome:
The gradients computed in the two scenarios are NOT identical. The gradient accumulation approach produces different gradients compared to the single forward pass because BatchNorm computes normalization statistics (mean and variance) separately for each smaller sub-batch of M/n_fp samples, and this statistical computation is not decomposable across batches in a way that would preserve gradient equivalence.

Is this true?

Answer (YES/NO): YES